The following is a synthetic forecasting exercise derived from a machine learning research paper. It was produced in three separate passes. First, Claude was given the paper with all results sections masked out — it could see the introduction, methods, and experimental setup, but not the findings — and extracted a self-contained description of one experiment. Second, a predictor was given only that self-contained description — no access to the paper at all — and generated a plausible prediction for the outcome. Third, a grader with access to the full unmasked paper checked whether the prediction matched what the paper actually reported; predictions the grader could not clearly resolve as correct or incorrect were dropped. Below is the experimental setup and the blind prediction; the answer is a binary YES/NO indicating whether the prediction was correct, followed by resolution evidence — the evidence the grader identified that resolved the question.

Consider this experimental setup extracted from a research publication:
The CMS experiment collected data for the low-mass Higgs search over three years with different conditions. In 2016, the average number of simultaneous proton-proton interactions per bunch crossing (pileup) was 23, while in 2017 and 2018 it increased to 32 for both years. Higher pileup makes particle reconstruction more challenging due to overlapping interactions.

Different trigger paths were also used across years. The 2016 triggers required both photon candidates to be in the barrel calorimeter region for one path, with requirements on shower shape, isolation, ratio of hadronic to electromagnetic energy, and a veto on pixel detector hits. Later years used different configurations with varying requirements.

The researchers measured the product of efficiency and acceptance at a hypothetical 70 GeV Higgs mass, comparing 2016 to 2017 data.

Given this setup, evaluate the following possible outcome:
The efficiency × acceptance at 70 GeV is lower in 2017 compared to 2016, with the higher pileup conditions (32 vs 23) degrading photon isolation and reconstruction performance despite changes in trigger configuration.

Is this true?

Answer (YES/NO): YES